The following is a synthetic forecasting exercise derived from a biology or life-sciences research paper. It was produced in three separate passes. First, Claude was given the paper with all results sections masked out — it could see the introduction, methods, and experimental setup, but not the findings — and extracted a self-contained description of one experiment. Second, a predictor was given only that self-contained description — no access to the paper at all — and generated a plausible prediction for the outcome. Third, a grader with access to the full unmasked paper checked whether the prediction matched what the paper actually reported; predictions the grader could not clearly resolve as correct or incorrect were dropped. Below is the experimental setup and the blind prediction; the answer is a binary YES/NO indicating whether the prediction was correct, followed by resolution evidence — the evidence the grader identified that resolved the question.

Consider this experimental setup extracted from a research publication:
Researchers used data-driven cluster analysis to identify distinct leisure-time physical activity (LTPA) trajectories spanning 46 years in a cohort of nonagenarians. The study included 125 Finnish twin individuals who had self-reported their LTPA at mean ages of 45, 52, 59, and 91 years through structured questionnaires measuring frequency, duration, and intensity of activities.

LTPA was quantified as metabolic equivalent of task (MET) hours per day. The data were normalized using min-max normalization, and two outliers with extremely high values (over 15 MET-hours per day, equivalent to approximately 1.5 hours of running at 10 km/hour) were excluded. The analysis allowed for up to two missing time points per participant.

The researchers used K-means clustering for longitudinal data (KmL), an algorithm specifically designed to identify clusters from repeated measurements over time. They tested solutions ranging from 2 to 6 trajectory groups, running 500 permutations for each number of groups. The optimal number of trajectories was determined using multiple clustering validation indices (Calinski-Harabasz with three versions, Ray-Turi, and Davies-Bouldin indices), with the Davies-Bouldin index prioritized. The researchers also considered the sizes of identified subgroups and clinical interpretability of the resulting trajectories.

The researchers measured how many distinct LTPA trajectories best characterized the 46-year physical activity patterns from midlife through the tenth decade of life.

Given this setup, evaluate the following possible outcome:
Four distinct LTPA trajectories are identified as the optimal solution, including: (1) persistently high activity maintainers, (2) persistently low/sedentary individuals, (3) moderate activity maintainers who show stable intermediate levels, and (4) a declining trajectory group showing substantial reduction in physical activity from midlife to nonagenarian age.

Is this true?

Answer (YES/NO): NO